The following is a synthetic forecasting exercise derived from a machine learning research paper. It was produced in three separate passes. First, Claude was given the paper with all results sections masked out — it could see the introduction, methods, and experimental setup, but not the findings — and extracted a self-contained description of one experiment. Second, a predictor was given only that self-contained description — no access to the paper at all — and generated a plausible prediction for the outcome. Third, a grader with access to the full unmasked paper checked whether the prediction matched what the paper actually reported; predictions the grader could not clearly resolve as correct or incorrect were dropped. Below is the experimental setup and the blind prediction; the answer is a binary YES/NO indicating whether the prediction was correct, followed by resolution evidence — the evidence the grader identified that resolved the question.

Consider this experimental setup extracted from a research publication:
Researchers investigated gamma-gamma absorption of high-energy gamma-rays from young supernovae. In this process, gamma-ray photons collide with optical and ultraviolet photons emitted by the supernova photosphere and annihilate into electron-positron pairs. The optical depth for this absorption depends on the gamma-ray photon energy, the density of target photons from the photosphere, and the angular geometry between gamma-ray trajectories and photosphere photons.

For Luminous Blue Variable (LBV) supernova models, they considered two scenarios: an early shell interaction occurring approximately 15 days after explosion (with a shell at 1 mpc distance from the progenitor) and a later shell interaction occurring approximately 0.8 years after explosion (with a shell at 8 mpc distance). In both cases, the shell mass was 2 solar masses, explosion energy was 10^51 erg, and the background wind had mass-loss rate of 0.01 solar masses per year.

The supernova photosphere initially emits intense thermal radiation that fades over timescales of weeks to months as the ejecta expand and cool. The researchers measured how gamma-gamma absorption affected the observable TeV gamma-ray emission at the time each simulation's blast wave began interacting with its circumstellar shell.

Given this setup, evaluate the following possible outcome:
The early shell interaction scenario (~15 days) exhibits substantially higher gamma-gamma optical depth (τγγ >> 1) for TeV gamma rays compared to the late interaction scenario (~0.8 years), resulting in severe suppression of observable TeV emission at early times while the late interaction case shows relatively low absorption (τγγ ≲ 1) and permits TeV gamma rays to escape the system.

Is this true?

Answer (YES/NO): YES